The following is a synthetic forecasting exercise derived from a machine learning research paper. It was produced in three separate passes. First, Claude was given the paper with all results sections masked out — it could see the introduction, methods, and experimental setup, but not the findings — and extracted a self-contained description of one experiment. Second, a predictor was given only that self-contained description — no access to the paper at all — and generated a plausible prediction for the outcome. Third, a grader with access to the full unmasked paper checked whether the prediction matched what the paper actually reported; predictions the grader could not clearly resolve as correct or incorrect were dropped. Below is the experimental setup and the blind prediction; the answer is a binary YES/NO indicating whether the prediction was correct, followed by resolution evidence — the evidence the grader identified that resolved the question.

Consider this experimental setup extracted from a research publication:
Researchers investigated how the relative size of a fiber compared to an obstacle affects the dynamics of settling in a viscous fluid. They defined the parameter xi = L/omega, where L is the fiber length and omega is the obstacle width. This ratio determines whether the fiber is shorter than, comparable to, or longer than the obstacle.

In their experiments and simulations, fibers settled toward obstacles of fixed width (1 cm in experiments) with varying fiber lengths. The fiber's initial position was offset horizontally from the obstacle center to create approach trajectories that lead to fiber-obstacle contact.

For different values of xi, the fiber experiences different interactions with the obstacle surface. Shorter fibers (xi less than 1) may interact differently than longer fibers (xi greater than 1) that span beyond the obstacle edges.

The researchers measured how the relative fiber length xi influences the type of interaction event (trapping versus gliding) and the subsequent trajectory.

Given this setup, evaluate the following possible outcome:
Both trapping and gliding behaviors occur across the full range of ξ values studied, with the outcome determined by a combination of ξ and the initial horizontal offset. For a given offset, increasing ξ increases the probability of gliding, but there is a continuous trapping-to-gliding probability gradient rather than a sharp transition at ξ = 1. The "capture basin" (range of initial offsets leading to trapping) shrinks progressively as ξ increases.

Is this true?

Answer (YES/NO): NO